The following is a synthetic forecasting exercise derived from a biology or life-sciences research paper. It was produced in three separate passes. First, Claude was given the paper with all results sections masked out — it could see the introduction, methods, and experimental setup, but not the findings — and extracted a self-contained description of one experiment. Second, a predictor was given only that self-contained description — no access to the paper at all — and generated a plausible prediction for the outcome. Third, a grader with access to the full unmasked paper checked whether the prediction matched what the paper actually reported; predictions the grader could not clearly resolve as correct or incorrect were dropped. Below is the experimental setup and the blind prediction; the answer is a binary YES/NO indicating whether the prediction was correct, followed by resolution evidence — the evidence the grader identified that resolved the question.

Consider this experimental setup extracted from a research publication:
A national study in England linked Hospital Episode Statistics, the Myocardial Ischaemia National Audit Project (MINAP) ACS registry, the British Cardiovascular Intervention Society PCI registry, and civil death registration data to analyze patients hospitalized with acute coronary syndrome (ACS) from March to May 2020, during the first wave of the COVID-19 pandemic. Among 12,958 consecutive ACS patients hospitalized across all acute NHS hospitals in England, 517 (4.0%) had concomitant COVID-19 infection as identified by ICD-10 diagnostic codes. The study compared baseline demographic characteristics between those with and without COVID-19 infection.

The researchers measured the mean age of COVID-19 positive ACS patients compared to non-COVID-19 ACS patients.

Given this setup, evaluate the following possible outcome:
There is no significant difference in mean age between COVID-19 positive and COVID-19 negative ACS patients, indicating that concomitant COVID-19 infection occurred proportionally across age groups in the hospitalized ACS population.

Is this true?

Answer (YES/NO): NO